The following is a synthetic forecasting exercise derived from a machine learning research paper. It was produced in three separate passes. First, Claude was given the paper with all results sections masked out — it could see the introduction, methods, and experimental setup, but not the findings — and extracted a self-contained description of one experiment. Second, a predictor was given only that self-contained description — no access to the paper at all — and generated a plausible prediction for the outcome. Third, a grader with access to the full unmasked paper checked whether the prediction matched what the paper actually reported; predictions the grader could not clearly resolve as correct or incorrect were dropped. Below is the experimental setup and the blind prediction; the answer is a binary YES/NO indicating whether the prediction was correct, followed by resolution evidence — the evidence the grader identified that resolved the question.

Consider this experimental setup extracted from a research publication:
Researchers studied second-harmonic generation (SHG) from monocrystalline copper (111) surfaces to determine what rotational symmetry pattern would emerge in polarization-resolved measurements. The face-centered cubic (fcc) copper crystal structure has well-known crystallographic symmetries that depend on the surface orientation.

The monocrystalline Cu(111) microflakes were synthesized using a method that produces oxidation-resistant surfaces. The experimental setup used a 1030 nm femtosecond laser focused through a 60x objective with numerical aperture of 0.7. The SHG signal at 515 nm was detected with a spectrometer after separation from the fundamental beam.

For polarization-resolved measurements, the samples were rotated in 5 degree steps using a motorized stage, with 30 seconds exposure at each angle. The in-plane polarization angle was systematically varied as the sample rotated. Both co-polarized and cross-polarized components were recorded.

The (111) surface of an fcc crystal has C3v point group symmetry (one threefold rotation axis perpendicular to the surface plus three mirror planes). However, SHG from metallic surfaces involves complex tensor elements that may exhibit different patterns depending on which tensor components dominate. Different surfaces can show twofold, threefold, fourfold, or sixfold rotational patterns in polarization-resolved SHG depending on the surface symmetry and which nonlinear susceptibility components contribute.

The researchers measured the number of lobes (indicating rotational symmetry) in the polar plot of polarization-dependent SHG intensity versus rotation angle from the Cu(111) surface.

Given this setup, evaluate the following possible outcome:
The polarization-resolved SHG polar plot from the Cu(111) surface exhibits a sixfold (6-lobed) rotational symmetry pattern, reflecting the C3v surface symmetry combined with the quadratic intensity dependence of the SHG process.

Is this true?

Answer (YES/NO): YES